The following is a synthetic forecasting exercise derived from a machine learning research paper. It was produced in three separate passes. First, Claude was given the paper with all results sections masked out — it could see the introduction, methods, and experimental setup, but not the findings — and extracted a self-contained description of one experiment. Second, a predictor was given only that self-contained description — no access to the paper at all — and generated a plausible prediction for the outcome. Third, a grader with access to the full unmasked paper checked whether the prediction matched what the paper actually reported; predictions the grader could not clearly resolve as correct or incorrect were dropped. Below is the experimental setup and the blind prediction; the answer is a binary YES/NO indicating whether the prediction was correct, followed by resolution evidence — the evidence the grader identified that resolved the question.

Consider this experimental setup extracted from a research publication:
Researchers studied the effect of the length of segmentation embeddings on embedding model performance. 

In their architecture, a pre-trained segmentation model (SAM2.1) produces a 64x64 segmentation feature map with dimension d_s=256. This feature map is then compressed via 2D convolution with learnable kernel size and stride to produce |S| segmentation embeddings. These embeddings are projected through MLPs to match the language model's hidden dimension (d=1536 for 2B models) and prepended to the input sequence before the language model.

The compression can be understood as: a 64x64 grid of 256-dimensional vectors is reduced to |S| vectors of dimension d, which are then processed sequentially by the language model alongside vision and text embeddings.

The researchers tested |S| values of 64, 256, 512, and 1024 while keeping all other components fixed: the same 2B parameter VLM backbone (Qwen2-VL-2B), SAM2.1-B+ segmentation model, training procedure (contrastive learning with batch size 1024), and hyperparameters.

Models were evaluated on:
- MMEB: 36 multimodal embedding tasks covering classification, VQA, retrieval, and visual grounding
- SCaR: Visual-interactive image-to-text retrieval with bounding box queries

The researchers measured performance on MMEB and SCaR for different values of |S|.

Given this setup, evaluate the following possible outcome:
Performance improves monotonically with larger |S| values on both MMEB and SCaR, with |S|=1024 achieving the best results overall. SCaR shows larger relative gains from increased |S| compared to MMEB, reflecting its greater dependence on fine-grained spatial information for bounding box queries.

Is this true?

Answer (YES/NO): NO